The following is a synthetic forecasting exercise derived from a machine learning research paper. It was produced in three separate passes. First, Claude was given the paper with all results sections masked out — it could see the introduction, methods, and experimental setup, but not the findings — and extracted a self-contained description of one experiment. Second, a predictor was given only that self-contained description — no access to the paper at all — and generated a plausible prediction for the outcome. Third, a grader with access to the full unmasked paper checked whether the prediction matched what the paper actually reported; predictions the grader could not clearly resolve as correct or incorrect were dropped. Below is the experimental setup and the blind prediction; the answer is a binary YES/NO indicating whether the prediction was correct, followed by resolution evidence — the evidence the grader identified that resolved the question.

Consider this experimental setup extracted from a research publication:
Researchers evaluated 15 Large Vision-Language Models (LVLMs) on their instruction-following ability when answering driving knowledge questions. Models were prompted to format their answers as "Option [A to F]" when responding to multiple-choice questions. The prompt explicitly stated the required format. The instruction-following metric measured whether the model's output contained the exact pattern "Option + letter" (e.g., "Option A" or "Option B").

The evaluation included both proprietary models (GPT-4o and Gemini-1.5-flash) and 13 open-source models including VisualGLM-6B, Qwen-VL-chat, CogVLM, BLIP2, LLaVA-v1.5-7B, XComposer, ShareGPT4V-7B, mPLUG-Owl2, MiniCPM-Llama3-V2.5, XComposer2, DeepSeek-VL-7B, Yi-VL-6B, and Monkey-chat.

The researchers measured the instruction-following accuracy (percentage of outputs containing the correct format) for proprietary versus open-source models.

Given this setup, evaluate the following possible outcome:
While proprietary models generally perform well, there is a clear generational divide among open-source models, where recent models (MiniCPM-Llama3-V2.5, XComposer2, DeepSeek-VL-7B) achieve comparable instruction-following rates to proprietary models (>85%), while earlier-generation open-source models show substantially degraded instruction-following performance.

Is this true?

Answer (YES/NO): NO